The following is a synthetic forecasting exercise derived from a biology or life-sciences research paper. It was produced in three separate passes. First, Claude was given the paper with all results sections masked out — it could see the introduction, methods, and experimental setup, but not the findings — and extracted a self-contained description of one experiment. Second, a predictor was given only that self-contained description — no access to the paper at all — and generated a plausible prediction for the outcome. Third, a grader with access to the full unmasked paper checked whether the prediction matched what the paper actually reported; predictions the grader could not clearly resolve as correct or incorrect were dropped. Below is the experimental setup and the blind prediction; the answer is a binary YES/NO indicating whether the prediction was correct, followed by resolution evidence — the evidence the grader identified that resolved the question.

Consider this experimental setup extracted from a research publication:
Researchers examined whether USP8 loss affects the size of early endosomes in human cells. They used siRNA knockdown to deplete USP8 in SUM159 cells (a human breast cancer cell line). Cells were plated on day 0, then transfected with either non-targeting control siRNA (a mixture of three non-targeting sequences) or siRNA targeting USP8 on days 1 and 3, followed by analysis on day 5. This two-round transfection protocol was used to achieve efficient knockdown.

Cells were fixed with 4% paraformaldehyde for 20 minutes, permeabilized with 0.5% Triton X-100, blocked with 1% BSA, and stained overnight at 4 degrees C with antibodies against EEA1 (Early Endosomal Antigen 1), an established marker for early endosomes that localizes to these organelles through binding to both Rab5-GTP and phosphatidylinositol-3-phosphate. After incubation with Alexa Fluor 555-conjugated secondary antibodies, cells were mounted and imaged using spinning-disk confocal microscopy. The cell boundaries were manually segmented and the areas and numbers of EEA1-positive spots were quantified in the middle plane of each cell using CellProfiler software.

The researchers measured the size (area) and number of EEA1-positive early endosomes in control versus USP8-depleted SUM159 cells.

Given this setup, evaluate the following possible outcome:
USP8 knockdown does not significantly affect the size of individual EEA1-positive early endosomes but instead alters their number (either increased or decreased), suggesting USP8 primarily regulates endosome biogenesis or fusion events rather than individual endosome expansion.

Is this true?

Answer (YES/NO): NO